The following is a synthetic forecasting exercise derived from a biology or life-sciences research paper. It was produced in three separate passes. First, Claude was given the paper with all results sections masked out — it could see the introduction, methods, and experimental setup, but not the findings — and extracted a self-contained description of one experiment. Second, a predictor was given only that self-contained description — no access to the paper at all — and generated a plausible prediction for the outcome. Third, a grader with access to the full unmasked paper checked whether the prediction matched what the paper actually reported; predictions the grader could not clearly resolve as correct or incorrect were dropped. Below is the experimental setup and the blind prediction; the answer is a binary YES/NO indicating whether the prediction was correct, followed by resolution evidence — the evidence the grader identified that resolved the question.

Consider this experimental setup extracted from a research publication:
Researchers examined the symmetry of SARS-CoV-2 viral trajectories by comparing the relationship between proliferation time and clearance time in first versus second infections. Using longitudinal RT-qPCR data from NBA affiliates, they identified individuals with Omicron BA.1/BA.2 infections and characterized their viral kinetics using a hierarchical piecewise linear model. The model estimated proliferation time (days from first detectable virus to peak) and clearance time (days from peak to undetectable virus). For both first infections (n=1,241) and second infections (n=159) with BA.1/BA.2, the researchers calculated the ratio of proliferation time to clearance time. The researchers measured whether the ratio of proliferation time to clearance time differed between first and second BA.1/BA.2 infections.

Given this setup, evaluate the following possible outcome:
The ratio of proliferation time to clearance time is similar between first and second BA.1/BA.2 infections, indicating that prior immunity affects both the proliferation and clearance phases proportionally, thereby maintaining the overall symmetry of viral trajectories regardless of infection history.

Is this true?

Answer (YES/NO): NO